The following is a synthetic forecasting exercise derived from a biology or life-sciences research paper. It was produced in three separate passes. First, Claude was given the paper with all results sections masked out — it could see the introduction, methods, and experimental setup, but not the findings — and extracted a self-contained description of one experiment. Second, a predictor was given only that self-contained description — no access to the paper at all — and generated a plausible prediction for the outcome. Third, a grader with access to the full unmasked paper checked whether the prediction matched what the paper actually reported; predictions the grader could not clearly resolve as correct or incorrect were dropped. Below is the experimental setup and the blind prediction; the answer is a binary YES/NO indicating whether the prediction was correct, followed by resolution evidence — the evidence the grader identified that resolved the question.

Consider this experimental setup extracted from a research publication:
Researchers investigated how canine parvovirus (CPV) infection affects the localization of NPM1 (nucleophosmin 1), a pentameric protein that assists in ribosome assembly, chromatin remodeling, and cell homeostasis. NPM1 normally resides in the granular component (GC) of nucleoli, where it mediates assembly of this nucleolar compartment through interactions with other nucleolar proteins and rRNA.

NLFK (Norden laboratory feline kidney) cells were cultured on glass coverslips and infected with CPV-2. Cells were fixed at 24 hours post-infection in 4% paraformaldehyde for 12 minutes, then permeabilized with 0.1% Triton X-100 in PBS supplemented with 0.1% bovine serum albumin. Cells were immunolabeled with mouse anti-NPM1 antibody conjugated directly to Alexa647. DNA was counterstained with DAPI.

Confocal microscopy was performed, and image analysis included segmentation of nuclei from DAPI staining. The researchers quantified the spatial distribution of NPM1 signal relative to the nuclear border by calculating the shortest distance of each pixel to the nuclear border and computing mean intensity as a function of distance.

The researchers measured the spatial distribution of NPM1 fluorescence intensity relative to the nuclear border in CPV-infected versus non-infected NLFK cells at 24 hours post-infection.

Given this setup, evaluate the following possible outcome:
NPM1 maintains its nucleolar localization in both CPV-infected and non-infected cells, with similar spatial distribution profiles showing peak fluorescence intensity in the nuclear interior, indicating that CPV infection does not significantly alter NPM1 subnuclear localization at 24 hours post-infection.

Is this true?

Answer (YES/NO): NO